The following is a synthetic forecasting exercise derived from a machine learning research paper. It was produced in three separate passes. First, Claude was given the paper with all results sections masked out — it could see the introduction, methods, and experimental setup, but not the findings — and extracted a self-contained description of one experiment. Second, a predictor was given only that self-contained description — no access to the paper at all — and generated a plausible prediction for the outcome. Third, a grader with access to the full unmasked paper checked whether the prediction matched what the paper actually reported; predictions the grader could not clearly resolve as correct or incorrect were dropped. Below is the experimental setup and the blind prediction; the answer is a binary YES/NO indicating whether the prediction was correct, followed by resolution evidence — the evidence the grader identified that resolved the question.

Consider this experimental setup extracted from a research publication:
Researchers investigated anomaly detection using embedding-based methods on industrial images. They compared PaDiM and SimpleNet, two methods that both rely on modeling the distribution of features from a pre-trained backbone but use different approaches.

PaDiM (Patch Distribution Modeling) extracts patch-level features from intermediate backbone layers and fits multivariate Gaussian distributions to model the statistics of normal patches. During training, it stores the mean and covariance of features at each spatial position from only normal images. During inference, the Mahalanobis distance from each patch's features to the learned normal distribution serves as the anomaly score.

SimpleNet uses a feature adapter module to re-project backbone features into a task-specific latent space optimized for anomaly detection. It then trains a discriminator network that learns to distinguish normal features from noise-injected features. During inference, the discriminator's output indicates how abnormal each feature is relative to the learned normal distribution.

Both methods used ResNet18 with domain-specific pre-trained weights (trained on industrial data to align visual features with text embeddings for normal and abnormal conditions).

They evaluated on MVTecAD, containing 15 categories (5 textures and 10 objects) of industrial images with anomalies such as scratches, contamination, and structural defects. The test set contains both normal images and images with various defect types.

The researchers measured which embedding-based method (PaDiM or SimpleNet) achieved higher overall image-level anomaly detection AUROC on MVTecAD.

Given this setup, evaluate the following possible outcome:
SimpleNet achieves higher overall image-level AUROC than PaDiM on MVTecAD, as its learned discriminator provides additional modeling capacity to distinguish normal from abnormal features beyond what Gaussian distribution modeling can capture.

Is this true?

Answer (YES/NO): YES